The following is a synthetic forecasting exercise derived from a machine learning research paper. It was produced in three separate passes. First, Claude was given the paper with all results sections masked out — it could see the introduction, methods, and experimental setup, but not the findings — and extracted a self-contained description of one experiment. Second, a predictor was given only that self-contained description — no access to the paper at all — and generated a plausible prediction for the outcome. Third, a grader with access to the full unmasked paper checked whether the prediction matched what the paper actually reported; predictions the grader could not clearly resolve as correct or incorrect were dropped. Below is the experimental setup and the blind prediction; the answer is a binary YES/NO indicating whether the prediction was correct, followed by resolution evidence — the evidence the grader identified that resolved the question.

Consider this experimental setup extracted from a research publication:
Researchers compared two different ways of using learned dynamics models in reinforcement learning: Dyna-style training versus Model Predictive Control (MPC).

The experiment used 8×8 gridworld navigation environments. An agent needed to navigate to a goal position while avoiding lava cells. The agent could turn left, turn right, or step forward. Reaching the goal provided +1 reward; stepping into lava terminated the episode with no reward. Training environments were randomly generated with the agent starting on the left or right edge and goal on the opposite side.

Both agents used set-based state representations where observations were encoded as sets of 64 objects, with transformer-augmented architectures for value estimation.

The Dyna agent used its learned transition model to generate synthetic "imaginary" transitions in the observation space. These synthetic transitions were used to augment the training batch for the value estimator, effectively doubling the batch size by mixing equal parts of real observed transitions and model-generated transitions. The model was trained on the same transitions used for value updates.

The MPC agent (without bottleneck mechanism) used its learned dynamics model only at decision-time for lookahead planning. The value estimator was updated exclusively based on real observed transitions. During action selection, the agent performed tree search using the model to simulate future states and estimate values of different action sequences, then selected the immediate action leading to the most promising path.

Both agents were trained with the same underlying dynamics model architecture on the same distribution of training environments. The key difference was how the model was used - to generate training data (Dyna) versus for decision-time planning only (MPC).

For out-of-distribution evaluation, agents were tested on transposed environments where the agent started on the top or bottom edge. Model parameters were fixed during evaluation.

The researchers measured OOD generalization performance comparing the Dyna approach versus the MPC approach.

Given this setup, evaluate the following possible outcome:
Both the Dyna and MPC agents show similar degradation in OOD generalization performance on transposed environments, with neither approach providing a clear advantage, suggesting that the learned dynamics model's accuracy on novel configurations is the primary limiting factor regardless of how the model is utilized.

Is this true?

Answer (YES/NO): NO